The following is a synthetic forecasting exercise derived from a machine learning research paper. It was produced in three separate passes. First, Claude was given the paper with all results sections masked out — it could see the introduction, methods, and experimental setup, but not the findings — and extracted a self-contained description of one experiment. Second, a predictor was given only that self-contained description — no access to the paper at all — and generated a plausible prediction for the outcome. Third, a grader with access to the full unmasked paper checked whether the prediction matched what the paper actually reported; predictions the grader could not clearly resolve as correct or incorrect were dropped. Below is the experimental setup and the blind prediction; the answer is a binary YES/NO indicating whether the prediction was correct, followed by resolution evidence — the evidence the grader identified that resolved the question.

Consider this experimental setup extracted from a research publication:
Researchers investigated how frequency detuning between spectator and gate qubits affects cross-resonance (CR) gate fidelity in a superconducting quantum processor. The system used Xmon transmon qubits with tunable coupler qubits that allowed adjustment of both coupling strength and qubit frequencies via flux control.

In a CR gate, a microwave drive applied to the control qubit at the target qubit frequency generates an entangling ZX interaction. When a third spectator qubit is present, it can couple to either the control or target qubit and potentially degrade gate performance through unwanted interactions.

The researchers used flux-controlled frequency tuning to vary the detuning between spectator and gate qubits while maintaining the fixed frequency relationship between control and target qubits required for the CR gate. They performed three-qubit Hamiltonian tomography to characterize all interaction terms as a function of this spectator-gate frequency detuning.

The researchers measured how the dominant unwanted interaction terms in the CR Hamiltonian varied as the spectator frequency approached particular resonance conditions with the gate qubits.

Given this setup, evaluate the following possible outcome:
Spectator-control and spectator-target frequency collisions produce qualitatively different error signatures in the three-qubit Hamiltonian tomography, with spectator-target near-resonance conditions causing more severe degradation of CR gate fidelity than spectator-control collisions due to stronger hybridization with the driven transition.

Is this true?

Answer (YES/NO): YES